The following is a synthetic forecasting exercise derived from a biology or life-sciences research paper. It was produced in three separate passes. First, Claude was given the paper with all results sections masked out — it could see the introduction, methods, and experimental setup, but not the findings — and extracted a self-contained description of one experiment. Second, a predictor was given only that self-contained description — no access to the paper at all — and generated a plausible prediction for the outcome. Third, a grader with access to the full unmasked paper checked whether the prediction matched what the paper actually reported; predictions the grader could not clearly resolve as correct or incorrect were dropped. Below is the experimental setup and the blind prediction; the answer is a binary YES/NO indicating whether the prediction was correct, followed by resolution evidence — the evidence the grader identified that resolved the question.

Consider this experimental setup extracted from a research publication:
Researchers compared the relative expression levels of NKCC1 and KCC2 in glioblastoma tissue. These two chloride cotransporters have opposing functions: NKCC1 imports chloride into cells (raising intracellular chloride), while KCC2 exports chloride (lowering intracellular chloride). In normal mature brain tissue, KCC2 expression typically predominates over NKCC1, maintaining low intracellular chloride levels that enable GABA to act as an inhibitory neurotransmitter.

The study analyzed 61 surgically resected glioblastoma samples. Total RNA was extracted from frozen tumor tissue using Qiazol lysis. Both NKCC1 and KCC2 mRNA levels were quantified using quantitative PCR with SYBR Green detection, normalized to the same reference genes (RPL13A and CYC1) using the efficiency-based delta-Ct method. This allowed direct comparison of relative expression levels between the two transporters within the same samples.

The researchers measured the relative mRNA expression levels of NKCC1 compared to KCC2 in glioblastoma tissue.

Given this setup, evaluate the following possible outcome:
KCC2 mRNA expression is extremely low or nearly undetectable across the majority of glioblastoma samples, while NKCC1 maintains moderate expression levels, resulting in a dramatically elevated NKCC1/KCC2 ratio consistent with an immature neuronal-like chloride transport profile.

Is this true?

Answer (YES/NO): NO